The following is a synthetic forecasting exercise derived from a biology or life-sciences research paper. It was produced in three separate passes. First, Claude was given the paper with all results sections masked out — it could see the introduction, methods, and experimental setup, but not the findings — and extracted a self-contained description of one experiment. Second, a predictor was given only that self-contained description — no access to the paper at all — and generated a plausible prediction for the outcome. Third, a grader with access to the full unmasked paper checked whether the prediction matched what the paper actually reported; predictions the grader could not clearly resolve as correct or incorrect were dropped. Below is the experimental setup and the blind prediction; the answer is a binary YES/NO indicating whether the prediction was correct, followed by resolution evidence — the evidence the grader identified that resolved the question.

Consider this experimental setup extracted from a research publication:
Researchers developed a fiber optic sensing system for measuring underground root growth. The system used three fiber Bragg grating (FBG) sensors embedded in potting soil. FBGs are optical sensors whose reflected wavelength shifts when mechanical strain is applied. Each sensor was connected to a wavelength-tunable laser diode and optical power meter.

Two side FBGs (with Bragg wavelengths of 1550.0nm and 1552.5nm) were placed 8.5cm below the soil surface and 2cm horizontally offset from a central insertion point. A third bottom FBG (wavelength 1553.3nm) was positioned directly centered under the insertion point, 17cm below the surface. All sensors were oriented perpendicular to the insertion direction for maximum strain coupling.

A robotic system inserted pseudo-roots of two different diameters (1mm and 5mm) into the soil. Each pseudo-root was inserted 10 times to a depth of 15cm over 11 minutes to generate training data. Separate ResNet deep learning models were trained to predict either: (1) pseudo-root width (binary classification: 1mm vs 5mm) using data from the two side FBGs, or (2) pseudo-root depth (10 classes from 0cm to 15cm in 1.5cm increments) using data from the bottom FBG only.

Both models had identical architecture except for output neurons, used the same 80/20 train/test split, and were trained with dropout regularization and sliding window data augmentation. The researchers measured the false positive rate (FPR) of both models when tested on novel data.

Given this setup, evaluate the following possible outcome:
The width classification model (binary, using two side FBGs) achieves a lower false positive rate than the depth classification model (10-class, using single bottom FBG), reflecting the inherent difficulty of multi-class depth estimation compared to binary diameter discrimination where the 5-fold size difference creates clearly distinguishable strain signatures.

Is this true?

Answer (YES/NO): NO